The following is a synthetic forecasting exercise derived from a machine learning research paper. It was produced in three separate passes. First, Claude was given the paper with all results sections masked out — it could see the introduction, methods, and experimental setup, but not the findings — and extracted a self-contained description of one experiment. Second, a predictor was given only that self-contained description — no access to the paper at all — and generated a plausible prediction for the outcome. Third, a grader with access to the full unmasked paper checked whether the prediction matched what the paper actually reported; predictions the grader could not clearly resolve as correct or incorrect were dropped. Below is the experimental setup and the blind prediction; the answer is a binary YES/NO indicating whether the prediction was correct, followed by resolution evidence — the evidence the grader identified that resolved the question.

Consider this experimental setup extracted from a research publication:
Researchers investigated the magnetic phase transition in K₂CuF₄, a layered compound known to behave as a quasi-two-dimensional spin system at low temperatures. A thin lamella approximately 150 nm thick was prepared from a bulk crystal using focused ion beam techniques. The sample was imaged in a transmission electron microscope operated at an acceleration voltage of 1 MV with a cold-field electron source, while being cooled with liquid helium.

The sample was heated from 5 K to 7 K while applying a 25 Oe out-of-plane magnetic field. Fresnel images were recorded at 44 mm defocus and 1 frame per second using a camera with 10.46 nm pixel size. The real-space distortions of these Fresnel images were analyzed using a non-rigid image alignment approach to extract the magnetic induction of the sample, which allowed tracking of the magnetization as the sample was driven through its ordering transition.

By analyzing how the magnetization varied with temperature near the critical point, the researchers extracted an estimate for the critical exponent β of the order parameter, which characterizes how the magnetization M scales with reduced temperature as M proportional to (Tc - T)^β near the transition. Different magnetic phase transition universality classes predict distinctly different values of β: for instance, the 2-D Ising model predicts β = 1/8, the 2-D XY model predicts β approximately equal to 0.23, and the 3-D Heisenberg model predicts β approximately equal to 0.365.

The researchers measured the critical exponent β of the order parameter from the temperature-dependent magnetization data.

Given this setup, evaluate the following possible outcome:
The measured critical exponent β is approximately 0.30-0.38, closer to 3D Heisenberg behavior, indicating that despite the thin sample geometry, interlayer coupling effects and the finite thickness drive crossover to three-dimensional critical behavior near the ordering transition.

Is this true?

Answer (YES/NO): NO